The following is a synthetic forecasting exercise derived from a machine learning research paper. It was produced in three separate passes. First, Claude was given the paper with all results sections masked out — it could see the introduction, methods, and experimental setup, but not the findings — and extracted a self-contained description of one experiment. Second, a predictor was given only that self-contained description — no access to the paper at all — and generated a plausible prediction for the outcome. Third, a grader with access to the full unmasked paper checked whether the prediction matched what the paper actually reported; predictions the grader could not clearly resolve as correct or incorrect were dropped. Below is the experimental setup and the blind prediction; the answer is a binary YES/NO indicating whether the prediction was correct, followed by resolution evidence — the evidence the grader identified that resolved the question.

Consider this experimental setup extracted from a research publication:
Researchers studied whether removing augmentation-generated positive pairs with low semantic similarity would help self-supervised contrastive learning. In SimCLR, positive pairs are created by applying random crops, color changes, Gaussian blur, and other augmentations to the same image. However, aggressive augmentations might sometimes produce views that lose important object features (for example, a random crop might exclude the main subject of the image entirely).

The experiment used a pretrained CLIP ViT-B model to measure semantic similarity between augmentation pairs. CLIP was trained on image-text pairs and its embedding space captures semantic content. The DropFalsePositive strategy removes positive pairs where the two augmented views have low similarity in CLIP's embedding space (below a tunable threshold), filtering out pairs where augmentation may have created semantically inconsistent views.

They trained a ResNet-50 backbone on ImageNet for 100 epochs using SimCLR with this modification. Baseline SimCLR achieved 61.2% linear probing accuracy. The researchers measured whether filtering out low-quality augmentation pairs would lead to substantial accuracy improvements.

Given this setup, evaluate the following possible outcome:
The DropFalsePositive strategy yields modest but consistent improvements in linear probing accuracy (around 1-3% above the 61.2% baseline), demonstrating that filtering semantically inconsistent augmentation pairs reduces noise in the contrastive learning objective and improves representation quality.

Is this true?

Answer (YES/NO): NO